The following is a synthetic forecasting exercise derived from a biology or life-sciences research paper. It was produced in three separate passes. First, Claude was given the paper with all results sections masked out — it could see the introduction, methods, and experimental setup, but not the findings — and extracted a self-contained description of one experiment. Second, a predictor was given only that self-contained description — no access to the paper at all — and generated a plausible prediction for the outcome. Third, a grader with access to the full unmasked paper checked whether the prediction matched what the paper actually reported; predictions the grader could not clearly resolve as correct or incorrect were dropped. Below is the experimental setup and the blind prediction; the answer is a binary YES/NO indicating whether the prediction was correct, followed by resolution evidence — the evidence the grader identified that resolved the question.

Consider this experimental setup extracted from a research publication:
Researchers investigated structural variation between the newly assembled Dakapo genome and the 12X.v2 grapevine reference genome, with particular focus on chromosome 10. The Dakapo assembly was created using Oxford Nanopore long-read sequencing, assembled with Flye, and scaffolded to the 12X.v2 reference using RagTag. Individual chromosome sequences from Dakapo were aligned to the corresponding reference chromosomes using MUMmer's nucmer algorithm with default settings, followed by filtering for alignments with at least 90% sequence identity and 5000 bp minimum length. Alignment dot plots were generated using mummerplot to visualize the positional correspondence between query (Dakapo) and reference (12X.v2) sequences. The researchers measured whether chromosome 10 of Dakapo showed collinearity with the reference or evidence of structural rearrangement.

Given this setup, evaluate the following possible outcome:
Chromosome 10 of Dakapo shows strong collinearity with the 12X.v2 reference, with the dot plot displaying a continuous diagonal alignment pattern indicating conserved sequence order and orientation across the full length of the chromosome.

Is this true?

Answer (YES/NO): NO